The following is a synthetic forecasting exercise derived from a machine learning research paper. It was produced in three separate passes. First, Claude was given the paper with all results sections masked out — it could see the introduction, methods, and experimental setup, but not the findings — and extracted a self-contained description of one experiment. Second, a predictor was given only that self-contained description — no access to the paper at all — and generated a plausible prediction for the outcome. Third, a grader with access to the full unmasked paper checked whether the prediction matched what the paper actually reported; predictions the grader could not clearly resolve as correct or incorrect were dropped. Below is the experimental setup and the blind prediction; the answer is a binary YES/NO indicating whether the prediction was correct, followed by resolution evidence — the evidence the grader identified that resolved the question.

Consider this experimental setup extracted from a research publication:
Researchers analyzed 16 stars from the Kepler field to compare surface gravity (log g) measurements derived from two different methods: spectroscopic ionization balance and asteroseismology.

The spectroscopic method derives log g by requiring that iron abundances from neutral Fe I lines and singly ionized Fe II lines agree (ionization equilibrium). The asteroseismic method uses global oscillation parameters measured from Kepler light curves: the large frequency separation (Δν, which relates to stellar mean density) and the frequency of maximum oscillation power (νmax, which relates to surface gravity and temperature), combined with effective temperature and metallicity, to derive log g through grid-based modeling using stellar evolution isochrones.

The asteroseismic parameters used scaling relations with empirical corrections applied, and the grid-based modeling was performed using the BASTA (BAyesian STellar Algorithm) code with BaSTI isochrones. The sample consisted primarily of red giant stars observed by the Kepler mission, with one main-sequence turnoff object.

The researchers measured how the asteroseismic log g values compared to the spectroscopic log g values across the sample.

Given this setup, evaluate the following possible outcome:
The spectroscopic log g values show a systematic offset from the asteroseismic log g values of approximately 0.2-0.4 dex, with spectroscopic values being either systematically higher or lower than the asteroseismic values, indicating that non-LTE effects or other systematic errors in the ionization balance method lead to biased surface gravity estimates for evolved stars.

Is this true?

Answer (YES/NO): NO